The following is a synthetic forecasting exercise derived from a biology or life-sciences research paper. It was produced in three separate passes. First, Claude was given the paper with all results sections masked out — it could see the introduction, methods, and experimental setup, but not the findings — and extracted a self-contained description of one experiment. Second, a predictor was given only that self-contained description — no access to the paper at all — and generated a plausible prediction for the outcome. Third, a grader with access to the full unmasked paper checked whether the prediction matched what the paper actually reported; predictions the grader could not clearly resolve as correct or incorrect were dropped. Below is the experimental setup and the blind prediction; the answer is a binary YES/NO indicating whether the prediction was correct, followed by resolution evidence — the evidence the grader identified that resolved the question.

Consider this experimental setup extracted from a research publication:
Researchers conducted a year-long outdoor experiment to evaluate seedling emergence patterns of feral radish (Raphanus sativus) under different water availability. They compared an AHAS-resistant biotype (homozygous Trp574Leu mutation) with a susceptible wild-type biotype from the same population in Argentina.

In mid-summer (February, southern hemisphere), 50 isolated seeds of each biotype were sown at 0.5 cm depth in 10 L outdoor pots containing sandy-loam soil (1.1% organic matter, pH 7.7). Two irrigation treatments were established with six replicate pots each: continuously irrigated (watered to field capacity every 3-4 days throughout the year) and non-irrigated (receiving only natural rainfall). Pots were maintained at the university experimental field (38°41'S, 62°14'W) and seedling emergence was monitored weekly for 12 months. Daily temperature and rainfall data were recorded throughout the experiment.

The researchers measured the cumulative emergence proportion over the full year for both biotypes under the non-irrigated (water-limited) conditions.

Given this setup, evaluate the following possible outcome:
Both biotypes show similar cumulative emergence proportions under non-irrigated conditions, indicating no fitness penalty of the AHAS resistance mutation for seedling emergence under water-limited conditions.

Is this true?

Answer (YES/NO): NO